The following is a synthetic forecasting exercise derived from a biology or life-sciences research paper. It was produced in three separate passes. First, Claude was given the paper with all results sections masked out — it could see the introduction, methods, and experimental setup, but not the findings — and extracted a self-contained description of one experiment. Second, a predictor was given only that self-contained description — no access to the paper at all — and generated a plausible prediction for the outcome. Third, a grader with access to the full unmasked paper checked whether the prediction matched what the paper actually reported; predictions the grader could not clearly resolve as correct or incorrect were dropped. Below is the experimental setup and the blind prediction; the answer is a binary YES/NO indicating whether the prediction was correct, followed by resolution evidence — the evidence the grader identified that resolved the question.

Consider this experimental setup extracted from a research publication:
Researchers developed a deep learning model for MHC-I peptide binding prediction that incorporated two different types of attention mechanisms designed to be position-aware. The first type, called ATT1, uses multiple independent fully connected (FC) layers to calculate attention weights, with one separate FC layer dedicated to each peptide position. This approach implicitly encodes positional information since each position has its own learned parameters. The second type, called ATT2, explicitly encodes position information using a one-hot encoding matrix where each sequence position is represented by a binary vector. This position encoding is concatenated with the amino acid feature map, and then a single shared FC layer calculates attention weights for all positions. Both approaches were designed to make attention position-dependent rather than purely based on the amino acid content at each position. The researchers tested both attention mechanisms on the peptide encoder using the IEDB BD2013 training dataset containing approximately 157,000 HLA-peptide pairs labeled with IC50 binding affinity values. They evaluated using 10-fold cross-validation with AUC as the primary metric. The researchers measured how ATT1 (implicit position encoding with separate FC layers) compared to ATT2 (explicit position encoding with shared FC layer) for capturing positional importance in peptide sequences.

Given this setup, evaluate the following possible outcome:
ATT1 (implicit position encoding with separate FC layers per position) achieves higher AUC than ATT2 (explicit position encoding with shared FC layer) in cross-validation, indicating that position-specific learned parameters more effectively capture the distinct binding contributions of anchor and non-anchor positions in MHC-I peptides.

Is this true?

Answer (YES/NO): YES